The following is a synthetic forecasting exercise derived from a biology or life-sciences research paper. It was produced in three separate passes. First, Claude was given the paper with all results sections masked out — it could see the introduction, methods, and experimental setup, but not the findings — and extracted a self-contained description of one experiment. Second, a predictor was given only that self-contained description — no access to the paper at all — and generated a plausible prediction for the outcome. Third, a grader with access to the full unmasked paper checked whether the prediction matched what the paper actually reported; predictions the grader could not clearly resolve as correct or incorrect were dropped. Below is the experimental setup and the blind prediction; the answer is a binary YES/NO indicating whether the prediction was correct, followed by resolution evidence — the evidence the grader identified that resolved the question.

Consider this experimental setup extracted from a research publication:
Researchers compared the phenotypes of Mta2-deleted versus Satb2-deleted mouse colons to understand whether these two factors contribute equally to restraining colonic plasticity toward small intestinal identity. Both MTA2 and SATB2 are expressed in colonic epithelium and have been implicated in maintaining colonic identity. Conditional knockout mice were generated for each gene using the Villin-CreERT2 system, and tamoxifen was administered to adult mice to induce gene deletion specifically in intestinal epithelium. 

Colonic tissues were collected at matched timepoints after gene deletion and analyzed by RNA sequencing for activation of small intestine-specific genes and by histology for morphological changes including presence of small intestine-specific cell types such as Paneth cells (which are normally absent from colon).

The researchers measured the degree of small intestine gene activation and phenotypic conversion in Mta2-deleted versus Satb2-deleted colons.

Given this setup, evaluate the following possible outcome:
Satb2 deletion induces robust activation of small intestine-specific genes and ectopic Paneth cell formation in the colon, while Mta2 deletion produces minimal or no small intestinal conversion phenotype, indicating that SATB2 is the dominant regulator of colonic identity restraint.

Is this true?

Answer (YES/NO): NO